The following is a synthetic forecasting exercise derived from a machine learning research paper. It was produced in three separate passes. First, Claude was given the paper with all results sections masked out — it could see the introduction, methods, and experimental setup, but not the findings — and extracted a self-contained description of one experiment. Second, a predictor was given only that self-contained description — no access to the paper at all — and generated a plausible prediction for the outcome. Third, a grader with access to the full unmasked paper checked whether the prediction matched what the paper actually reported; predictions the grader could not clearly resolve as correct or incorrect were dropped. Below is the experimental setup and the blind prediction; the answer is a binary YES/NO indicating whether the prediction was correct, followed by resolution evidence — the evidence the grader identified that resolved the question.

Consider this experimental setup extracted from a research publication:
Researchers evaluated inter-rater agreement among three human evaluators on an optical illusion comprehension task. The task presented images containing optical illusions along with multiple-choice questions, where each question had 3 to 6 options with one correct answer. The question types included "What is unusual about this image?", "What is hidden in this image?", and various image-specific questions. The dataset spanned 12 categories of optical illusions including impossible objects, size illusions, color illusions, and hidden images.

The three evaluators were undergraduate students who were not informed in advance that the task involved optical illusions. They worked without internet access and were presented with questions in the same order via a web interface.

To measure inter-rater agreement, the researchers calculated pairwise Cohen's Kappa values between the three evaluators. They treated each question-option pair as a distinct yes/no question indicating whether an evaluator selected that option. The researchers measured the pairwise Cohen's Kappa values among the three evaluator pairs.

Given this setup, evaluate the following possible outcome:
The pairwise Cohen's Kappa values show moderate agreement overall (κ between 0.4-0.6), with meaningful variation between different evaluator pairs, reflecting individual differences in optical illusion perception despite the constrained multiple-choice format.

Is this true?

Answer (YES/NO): NO